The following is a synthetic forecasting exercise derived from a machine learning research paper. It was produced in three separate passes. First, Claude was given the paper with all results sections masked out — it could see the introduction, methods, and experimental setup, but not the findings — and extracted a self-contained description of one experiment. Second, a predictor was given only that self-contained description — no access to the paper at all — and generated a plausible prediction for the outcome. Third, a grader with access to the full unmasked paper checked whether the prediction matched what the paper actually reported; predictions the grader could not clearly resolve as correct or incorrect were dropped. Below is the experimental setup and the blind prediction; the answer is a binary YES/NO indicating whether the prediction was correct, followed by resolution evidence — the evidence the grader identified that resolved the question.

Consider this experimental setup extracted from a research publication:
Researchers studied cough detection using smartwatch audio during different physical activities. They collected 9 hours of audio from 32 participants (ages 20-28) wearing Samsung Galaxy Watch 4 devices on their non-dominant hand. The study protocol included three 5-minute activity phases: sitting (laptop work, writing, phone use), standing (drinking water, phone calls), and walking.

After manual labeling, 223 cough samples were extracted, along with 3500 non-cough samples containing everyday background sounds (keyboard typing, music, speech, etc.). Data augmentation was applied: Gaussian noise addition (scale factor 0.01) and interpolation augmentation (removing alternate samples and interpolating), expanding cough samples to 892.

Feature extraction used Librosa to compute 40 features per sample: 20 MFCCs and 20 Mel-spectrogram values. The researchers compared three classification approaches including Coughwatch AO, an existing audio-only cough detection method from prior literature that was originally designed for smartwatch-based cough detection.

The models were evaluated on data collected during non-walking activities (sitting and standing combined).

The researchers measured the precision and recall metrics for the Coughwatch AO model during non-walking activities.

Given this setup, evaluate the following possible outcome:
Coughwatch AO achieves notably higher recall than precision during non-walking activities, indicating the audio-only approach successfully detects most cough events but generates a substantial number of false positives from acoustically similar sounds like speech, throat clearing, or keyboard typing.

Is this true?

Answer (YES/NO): NO